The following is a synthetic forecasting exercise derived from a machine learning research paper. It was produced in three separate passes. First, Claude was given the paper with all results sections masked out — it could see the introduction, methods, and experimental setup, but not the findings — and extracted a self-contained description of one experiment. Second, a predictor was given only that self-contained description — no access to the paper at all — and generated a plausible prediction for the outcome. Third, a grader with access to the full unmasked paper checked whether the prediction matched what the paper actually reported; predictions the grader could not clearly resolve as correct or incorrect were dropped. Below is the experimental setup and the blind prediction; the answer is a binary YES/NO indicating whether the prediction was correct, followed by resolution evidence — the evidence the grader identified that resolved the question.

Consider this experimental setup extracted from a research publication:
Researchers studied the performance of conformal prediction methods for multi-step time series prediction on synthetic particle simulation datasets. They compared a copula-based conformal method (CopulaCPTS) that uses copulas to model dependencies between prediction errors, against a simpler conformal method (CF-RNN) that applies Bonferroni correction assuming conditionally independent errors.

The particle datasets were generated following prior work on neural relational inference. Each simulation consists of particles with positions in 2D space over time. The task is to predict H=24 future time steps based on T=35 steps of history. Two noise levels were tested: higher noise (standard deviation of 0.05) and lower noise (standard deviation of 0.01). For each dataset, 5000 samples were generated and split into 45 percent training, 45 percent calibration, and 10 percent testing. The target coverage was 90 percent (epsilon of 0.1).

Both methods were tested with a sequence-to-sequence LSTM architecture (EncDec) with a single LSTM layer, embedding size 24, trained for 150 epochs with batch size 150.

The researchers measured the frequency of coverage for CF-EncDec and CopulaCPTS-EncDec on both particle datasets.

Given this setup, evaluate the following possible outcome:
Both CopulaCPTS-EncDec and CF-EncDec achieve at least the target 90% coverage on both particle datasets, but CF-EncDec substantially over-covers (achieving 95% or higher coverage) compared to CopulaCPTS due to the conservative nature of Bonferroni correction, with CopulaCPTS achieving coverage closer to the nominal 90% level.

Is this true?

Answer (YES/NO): NO